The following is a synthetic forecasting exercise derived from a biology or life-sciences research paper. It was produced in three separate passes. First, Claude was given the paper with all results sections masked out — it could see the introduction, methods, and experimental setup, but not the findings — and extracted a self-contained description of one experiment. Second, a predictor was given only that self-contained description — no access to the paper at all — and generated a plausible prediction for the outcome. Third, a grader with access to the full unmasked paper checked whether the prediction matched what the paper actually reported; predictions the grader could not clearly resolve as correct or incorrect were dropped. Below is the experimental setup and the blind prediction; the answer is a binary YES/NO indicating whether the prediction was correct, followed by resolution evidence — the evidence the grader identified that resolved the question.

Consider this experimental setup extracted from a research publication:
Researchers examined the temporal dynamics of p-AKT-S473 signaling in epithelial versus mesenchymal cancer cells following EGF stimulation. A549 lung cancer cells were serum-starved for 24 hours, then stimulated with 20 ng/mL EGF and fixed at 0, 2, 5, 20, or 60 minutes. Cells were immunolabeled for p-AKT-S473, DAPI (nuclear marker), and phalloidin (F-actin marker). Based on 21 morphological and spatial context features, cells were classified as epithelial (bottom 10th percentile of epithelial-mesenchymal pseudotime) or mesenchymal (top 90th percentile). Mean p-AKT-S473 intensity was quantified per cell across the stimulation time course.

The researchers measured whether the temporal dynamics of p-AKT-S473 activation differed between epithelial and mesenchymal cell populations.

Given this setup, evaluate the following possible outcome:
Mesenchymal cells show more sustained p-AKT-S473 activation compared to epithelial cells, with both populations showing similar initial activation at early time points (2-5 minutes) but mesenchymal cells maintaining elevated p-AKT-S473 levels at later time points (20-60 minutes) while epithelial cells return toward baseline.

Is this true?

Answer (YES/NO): NO